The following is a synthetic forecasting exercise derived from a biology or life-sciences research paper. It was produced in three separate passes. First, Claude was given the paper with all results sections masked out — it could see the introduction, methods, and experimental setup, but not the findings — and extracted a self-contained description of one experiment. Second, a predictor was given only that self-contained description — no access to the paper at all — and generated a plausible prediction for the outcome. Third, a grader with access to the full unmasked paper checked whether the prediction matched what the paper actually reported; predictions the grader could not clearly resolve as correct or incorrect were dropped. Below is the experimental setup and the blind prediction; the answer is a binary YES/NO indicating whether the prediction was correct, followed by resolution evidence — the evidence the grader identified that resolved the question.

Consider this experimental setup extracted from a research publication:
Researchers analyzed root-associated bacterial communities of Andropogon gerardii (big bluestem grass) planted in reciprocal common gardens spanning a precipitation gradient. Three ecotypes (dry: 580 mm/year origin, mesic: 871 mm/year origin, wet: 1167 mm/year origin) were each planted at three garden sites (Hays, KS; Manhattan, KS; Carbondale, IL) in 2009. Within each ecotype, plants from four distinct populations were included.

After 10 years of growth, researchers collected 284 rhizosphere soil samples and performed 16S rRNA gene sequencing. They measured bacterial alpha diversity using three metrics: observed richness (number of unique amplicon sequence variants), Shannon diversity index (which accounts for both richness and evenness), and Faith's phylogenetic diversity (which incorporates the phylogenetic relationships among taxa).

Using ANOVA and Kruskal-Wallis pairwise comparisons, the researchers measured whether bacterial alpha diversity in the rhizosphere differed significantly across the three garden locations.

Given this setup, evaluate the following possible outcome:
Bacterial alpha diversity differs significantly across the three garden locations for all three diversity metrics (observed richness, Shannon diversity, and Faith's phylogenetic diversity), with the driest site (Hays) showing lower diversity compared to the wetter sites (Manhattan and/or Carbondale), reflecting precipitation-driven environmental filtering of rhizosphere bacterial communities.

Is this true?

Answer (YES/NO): NO